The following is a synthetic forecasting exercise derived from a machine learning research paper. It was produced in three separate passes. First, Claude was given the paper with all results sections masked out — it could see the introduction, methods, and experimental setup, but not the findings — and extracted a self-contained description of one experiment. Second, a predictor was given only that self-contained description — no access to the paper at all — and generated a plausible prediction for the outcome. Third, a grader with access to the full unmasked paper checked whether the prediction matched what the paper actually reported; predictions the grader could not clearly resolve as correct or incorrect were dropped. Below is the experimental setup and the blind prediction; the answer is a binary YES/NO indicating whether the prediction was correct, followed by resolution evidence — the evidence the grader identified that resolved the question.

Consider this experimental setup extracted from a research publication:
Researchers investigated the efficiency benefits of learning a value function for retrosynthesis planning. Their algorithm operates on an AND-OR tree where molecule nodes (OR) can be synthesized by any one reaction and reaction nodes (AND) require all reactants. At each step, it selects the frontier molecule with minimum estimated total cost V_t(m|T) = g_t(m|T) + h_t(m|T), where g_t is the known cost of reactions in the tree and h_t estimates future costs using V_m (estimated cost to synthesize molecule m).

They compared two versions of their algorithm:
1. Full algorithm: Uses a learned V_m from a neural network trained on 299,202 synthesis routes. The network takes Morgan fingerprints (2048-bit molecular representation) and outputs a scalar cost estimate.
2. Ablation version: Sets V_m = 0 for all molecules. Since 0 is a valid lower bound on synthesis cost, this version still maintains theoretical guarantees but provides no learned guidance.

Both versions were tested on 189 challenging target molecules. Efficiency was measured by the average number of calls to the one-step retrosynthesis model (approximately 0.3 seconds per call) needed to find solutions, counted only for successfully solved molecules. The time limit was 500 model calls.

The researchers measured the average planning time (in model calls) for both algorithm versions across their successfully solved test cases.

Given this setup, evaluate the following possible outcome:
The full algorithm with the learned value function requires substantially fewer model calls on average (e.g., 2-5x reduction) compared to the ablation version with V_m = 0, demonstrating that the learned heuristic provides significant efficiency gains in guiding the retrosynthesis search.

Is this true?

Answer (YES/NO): NO